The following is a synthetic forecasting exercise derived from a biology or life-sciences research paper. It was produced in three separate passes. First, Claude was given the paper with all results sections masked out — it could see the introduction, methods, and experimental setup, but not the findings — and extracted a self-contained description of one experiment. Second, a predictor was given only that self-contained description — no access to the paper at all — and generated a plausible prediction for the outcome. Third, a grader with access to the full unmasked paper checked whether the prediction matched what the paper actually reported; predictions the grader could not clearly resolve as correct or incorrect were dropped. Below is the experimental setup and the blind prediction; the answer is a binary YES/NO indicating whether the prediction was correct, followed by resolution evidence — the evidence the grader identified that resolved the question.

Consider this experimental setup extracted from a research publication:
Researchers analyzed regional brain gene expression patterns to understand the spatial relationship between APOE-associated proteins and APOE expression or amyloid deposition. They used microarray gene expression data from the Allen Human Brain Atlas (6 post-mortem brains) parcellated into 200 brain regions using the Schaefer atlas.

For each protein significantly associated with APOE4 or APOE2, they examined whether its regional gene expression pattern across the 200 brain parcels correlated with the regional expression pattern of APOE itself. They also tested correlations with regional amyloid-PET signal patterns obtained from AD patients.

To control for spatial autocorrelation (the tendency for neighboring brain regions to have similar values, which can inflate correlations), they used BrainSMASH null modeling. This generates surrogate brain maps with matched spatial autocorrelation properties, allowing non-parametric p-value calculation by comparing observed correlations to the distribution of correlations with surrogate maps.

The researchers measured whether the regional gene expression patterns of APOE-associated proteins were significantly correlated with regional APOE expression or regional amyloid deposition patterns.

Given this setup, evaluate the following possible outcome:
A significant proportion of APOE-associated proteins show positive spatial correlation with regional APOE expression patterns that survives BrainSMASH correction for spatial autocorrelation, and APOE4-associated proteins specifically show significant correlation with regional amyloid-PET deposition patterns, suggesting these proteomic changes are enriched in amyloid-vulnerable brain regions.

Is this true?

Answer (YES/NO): NO